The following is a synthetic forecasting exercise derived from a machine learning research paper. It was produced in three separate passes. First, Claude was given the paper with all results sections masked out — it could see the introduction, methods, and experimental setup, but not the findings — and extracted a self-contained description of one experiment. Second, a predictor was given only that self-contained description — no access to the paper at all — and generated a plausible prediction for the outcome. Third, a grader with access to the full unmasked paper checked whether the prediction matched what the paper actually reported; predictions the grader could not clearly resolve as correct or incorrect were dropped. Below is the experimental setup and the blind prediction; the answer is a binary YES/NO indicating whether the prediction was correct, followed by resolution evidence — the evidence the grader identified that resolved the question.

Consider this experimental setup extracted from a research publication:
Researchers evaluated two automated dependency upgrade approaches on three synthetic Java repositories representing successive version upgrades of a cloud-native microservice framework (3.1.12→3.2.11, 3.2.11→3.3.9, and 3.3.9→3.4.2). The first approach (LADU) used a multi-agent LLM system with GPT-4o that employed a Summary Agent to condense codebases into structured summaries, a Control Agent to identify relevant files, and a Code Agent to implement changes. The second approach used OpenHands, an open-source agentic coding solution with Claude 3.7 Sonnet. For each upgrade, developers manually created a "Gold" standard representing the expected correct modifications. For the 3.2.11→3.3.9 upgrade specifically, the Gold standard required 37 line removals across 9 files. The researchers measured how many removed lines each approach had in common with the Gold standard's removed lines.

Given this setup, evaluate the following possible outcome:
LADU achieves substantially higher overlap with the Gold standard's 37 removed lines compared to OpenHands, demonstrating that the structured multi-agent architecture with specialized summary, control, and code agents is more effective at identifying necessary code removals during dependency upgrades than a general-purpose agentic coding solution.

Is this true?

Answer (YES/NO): NO